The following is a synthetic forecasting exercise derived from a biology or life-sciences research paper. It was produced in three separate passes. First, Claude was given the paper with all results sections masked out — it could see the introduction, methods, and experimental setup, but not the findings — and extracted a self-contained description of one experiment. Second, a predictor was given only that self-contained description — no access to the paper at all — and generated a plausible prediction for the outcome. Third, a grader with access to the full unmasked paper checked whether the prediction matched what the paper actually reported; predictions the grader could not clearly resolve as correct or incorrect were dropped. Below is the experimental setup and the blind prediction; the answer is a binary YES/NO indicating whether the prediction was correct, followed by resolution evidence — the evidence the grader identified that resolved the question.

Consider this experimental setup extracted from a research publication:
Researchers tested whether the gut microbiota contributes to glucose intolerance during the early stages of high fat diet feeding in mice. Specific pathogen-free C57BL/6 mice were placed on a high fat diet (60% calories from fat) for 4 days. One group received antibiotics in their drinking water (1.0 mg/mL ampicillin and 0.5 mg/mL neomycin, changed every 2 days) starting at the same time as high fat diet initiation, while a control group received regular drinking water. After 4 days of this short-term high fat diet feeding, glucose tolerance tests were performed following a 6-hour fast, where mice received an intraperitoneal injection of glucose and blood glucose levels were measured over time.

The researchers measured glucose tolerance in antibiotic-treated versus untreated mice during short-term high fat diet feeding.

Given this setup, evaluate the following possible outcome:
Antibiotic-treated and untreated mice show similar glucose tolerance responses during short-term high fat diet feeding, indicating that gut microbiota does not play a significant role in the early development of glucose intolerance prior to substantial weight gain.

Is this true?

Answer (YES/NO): YES